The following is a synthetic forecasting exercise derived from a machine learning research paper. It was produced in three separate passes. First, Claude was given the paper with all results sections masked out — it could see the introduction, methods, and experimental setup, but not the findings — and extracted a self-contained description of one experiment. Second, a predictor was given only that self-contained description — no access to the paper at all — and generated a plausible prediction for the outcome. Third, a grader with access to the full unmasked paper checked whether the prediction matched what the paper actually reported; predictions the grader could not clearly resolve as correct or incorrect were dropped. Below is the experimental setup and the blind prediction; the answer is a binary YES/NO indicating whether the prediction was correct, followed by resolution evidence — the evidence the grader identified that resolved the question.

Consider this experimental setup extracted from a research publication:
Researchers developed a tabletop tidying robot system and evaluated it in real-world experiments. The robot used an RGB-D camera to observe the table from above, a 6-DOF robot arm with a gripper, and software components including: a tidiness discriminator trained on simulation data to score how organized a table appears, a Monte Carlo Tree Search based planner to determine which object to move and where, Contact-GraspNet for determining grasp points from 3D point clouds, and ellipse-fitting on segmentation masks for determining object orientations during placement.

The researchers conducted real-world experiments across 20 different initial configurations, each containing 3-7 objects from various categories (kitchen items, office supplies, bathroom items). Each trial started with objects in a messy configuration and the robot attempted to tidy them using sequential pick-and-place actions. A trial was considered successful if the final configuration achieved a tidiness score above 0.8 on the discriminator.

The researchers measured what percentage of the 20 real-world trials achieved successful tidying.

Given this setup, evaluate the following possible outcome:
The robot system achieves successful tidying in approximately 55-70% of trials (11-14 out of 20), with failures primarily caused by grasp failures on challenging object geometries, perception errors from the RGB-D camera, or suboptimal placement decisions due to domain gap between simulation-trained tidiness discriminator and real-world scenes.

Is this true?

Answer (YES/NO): NO